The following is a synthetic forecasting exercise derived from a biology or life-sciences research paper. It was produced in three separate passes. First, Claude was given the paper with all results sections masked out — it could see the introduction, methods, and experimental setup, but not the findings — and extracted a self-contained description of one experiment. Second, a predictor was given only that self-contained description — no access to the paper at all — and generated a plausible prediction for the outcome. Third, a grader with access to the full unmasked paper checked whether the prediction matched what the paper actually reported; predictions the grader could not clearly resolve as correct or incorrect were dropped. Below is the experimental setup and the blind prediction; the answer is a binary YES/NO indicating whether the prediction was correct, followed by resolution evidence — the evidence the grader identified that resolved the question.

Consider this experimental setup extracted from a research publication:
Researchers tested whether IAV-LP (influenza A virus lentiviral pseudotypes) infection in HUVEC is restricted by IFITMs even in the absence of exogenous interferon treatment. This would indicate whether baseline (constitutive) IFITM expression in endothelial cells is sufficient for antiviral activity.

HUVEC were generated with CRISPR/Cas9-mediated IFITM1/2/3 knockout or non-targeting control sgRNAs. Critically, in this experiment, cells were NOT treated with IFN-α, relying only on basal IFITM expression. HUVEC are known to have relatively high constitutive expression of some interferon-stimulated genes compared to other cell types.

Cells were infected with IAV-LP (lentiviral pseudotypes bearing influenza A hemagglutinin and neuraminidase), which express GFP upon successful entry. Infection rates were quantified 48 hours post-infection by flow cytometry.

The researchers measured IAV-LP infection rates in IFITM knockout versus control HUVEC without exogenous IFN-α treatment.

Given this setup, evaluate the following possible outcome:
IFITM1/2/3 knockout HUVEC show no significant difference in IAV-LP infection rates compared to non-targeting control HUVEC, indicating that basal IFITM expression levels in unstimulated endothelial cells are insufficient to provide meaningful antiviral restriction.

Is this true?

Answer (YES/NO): NO